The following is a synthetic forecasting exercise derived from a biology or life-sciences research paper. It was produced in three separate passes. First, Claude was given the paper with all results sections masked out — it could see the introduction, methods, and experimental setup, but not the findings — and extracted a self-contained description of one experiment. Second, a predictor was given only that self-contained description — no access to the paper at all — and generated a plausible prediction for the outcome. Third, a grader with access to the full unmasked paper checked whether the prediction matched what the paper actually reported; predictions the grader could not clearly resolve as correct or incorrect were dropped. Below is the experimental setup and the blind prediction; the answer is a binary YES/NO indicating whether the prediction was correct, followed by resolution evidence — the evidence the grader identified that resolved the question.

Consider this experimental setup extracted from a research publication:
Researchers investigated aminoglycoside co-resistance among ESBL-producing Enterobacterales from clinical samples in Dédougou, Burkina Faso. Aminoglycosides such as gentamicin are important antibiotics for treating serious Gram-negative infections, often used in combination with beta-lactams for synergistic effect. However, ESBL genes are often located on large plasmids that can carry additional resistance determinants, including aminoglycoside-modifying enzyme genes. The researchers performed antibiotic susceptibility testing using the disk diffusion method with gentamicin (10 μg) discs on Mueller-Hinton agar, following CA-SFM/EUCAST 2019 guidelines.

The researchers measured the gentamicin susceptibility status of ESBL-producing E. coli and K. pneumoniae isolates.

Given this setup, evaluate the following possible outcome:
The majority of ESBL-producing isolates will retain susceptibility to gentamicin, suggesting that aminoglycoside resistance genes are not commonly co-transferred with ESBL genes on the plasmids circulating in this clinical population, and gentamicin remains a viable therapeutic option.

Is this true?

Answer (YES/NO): NO